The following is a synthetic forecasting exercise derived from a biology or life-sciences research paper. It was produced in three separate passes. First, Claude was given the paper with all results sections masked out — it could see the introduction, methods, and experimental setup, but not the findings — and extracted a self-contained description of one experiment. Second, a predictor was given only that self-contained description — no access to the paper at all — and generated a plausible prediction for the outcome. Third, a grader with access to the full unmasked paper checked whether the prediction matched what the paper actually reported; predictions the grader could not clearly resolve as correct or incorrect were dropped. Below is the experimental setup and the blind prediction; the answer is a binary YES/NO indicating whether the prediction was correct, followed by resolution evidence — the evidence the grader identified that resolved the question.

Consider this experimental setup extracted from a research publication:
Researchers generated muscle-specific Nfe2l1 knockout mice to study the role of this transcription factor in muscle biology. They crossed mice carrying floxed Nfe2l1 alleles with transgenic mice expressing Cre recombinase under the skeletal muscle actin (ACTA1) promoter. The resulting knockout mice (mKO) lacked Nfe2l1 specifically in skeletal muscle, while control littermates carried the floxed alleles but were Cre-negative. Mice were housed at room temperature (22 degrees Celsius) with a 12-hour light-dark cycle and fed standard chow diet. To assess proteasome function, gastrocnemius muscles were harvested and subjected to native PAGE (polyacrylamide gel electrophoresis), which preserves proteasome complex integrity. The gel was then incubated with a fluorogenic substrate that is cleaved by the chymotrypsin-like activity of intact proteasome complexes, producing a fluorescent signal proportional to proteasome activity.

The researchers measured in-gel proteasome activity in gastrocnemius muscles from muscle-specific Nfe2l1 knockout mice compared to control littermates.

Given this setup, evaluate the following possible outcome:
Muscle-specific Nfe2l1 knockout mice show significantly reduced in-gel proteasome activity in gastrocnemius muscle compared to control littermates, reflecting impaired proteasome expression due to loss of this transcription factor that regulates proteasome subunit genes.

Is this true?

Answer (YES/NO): YES